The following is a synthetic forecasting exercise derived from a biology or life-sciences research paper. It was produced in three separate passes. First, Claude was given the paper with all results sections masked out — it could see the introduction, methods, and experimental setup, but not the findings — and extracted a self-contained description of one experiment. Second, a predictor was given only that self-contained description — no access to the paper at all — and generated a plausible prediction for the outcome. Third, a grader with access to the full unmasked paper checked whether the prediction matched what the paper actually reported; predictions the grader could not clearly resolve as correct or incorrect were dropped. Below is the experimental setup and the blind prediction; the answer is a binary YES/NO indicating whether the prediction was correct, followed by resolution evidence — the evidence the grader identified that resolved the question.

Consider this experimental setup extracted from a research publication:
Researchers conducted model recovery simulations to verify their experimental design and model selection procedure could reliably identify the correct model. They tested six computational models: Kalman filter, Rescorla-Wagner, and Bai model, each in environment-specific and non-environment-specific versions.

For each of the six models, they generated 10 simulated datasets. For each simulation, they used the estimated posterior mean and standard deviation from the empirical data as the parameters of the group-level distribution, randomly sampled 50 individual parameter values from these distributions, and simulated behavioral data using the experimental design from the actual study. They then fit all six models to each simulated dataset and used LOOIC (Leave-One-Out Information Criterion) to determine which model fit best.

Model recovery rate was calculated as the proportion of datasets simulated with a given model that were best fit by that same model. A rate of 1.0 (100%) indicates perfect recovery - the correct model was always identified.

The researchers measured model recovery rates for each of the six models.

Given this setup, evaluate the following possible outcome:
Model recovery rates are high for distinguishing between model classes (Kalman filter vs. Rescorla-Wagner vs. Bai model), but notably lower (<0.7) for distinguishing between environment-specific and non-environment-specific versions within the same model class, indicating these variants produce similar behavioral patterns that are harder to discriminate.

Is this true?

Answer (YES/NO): NO